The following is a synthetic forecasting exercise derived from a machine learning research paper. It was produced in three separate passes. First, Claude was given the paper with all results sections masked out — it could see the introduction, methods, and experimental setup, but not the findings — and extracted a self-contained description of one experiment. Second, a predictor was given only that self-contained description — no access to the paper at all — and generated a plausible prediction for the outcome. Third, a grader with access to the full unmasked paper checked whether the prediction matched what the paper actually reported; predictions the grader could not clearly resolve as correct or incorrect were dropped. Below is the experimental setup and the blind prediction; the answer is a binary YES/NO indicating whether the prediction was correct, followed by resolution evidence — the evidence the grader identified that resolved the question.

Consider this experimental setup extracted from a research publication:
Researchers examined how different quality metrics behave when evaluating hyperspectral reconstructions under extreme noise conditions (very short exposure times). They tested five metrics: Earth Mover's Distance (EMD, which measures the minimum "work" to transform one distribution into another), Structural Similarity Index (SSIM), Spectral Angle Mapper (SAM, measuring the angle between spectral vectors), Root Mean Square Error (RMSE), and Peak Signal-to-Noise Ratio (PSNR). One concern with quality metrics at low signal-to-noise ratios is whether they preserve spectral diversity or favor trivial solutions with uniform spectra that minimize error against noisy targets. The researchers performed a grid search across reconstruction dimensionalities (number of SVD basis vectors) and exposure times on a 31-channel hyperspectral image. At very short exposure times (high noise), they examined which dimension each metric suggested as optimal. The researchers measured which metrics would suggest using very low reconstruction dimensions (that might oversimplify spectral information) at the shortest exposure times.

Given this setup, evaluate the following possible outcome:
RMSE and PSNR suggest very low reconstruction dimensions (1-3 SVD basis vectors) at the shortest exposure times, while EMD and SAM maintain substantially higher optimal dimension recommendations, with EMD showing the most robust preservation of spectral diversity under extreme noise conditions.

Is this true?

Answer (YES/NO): NO